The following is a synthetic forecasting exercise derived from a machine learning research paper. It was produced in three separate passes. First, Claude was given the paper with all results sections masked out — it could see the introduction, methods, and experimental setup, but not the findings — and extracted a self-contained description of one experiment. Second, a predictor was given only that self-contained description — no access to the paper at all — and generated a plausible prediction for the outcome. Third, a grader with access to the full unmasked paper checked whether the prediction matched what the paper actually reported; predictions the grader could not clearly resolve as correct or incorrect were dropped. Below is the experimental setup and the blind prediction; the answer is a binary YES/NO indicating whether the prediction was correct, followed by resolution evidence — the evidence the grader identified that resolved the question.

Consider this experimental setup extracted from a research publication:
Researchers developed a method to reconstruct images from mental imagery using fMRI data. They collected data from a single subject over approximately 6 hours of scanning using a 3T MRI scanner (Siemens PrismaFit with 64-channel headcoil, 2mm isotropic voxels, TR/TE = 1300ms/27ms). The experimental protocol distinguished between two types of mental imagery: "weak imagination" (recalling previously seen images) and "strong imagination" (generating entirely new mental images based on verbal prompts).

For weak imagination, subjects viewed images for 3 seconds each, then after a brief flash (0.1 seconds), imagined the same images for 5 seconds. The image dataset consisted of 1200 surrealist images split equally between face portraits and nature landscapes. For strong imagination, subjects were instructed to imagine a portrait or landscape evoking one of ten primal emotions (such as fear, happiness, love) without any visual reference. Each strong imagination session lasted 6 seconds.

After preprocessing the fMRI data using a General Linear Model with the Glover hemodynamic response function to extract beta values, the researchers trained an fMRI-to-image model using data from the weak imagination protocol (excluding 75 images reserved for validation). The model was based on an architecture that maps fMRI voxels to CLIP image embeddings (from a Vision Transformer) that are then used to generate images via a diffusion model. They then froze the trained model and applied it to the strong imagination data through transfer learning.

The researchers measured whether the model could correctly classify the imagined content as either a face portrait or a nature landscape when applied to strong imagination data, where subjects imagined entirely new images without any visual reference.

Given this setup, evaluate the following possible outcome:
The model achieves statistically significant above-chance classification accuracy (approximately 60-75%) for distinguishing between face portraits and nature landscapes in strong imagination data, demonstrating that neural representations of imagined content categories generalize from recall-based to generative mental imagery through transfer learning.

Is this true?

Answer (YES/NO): NO